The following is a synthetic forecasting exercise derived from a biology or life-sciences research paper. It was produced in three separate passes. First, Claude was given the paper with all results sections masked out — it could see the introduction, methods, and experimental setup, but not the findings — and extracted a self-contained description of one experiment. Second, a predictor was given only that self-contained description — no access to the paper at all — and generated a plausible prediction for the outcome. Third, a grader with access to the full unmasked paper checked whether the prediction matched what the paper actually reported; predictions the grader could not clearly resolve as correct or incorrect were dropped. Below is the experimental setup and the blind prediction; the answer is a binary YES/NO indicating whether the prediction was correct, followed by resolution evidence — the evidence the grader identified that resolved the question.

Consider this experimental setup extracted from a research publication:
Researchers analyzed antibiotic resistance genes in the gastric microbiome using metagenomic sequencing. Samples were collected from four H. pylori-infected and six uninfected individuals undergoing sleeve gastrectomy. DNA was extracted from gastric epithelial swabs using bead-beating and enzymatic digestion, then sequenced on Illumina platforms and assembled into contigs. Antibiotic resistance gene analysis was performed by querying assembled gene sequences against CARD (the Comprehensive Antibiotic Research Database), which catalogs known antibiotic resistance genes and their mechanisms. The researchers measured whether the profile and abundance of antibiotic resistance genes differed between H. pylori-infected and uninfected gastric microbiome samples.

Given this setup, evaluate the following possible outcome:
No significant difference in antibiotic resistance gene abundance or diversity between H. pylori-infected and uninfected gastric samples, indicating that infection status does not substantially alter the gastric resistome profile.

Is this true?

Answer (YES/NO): NO